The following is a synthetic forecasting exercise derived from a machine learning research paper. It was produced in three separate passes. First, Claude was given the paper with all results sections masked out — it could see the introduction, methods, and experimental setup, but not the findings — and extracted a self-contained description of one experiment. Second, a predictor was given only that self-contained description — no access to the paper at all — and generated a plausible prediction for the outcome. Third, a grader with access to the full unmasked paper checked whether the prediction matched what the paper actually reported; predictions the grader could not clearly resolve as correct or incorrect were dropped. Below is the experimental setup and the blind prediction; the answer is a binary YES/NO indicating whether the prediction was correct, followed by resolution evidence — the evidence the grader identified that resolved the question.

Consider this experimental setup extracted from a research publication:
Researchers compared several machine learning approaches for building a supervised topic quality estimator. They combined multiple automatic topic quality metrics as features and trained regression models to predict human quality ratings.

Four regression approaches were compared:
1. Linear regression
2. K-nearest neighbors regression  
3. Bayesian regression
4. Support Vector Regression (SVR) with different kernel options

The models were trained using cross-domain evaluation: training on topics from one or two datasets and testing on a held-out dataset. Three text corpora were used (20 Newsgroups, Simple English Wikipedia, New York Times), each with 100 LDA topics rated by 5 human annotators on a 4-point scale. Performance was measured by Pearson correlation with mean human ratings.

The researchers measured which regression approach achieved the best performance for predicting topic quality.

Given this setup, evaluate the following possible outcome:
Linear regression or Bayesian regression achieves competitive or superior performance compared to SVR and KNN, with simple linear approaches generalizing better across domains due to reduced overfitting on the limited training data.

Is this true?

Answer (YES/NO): NO